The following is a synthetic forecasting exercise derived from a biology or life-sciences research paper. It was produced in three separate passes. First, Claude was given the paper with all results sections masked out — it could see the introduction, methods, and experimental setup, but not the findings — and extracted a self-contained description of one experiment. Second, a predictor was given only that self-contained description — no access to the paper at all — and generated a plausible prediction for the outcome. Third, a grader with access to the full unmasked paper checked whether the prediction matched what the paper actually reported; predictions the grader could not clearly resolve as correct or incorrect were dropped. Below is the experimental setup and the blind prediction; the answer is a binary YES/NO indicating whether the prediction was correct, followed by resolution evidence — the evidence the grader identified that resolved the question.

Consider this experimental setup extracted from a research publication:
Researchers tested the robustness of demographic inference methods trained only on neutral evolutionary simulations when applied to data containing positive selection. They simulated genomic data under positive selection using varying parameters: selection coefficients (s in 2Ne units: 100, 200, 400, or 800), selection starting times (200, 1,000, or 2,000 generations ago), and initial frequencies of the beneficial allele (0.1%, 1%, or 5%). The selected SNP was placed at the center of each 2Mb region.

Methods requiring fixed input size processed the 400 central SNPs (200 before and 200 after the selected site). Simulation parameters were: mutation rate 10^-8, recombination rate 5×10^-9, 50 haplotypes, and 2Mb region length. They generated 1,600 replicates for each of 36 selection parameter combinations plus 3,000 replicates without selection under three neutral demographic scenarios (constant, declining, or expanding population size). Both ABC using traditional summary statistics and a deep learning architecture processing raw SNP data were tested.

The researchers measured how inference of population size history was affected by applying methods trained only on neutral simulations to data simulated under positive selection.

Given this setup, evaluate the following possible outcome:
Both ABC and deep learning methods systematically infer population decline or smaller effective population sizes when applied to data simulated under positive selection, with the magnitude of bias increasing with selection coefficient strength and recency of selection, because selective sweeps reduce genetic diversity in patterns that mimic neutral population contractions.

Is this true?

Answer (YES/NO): NO